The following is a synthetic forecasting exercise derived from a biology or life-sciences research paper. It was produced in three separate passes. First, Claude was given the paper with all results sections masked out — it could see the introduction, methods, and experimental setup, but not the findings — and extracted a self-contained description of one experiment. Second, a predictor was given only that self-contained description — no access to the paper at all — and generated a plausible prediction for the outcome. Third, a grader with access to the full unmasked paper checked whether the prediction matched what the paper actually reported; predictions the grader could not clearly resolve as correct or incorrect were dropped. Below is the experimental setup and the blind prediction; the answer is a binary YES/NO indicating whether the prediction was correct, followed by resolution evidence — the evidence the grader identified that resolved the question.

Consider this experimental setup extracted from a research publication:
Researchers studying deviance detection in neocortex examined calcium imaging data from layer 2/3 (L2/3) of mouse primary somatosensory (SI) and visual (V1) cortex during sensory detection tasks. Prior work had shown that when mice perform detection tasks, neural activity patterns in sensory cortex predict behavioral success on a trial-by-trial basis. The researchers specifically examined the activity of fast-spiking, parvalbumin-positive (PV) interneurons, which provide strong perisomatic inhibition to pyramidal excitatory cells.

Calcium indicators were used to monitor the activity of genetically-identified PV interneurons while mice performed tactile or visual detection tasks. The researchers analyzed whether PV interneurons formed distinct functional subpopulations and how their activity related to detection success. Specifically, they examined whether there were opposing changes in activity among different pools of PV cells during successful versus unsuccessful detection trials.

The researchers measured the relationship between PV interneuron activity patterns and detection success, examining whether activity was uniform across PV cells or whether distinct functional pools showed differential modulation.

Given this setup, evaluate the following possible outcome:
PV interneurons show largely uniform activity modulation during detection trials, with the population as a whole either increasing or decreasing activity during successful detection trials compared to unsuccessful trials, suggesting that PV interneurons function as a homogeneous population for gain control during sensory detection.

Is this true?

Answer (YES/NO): NO